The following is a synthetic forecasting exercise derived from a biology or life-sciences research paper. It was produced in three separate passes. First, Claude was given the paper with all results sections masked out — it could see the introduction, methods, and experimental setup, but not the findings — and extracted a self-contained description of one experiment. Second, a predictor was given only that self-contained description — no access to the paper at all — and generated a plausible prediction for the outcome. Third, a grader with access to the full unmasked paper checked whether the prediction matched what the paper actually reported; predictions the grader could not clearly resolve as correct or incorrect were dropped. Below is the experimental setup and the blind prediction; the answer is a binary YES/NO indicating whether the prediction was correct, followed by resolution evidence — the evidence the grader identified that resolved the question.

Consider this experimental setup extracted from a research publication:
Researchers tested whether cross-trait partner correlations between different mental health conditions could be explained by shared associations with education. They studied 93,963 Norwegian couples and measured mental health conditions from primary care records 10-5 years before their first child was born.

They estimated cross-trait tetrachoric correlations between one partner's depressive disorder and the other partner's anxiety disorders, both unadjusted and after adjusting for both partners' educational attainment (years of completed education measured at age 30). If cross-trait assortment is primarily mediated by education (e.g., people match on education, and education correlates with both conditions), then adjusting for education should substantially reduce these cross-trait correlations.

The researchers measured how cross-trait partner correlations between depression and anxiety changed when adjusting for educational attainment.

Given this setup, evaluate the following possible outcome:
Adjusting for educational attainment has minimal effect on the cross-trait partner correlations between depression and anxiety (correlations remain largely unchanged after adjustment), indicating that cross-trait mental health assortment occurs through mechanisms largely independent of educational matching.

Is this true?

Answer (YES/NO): NO